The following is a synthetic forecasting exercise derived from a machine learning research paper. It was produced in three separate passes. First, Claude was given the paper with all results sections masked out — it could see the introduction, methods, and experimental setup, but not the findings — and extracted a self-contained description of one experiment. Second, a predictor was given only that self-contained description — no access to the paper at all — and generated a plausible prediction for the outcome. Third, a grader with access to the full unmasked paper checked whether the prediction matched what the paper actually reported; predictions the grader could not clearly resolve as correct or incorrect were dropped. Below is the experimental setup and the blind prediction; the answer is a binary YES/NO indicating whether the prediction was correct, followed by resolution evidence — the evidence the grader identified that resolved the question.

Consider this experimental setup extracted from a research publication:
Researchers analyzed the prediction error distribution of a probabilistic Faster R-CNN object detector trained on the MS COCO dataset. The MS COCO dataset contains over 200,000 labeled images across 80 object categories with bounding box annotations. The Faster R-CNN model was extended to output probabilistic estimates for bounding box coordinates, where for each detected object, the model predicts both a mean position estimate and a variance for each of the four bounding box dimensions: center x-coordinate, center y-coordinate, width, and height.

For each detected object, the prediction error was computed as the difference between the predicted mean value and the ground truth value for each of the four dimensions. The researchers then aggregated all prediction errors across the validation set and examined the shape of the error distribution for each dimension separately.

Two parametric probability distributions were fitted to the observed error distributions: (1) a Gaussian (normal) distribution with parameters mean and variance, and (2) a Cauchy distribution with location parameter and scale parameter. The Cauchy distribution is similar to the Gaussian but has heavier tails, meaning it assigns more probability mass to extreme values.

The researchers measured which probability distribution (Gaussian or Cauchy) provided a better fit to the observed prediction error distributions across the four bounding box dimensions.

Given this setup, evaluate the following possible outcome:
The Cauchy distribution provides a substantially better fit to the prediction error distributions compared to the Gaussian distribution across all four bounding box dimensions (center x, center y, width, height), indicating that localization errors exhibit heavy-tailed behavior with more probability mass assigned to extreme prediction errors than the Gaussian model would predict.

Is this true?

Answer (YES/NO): YES